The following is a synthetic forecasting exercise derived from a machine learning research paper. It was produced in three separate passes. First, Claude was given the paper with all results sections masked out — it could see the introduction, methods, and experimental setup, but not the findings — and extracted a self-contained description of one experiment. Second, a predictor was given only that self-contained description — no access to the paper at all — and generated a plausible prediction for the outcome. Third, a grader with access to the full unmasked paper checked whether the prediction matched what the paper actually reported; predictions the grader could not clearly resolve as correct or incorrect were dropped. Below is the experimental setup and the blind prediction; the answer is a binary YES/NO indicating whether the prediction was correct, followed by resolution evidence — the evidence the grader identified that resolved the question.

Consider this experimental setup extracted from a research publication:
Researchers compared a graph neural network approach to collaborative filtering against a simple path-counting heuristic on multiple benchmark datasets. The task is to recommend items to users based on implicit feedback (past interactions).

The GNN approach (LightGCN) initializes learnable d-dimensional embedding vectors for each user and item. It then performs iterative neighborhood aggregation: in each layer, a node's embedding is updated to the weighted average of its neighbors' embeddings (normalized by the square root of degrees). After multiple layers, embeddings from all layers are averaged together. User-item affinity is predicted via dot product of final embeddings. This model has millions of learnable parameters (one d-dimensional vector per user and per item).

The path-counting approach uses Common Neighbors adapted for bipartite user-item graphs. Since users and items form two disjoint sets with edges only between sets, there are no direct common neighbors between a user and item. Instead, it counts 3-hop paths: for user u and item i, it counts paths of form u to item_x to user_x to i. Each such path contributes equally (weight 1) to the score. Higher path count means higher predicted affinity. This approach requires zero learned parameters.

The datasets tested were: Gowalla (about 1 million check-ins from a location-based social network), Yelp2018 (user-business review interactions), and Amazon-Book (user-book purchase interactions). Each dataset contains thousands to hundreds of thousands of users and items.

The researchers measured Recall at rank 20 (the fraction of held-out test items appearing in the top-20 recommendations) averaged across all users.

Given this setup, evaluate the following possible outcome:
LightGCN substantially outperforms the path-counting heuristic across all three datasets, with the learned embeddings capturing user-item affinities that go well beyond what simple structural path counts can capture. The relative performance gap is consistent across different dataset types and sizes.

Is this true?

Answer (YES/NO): YES